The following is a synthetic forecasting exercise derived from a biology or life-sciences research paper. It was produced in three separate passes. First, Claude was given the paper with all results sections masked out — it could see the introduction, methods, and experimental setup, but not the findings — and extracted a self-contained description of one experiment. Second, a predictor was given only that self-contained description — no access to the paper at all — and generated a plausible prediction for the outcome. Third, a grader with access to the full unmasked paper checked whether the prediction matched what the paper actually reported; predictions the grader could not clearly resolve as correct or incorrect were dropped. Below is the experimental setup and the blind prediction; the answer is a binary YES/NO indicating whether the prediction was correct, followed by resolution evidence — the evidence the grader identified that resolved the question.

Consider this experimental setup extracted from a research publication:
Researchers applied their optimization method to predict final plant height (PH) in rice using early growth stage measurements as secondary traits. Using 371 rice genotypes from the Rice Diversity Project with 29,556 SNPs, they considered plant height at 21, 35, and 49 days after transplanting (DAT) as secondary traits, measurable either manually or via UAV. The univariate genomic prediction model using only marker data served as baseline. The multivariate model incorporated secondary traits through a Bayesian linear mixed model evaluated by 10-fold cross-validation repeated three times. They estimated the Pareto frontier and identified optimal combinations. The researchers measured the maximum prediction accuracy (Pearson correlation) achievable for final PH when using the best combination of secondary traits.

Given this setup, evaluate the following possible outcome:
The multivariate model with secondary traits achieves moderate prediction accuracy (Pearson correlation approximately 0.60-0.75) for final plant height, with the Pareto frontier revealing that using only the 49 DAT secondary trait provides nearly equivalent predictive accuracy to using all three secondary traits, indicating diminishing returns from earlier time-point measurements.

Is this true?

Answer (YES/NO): NO